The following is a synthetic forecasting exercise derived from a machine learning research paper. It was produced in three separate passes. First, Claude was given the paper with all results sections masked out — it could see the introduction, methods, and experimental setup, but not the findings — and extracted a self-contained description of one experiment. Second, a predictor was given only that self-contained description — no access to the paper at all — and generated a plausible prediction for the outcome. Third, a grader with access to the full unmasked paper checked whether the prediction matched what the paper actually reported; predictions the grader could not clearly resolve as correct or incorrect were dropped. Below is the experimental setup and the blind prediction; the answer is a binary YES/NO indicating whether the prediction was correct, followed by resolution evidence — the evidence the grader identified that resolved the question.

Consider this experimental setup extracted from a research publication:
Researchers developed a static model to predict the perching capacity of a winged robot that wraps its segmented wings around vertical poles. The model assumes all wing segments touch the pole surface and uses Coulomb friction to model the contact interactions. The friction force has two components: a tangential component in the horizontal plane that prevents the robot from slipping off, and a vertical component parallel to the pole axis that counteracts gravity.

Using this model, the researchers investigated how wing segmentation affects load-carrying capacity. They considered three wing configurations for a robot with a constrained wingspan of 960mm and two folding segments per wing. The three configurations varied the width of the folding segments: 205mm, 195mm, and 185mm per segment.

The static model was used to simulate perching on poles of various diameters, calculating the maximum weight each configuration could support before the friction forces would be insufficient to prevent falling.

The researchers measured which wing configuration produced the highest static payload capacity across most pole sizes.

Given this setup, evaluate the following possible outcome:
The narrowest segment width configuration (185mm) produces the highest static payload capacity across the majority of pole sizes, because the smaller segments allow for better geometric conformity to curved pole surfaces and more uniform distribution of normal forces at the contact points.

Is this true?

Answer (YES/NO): NO